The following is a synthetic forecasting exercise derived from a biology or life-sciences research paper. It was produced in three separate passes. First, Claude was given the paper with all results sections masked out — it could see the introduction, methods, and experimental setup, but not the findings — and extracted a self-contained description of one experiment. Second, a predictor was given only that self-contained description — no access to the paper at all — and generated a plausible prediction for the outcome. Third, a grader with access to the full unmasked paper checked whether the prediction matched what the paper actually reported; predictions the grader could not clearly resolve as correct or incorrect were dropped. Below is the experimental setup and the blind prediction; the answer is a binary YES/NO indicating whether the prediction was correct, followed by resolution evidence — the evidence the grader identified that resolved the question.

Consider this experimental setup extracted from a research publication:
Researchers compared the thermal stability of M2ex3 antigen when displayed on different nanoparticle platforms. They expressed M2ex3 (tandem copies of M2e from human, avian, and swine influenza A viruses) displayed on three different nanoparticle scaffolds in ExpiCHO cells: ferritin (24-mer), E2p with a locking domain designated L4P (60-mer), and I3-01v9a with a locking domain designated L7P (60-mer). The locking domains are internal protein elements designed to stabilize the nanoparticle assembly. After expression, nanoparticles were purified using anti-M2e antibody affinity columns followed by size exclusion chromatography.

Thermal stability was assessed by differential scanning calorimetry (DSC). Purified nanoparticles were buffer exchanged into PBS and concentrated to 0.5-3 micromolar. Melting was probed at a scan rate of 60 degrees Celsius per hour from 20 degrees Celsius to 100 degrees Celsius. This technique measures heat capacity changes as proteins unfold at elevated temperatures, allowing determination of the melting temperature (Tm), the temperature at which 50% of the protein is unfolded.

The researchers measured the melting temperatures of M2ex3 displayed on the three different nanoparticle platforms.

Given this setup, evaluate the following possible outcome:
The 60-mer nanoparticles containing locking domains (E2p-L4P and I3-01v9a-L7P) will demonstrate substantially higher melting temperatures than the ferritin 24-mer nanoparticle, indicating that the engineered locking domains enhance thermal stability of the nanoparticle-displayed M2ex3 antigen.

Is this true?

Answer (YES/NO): NO